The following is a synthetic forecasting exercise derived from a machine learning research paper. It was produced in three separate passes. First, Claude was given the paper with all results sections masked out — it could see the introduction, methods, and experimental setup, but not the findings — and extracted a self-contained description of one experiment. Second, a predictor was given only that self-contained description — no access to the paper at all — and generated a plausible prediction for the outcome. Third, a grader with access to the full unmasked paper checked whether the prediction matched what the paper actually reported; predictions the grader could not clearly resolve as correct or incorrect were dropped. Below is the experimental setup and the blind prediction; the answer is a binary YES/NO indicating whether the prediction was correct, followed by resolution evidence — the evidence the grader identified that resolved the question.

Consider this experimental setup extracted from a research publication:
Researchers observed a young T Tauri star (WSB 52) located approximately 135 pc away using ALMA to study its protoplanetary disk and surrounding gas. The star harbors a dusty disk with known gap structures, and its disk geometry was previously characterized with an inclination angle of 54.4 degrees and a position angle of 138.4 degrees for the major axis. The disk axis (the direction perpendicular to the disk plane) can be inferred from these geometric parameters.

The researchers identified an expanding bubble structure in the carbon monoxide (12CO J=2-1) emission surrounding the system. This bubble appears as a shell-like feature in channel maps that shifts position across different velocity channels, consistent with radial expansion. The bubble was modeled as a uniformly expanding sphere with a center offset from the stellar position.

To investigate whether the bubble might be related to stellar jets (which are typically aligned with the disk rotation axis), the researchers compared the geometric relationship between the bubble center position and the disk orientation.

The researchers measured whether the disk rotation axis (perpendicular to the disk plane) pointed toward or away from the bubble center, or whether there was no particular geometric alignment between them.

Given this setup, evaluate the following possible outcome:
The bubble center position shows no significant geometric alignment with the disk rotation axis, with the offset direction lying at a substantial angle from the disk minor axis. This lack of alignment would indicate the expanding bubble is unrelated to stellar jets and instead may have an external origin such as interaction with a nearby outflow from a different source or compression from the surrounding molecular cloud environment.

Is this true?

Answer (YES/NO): NO